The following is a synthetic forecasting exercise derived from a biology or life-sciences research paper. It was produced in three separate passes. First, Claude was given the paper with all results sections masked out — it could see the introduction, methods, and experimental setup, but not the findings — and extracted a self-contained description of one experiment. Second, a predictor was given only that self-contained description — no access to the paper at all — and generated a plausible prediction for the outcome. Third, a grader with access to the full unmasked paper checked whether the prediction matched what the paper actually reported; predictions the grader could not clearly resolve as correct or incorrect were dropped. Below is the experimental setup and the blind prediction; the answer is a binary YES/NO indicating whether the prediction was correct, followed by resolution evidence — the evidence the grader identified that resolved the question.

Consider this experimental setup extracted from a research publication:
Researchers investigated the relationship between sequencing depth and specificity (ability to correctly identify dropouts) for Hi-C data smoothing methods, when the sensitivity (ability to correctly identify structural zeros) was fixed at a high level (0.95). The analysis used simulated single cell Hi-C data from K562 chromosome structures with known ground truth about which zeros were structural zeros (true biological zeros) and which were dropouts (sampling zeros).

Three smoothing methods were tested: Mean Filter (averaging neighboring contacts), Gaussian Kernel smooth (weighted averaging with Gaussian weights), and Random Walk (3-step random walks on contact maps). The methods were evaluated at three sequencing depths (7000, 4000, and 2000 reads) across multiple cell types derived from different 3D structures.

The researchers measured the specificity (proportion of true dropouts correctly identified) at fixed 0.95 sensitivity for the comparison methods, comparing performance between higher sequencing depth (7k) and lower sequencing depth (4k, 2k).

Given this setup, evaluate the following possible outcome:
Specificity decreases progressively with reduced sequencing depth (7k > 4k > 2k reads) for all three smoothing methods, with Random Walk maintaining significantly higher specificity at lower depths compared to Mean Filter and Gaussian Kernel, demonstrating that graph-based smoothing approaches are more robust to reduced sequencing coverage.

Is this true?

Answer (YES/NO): NO